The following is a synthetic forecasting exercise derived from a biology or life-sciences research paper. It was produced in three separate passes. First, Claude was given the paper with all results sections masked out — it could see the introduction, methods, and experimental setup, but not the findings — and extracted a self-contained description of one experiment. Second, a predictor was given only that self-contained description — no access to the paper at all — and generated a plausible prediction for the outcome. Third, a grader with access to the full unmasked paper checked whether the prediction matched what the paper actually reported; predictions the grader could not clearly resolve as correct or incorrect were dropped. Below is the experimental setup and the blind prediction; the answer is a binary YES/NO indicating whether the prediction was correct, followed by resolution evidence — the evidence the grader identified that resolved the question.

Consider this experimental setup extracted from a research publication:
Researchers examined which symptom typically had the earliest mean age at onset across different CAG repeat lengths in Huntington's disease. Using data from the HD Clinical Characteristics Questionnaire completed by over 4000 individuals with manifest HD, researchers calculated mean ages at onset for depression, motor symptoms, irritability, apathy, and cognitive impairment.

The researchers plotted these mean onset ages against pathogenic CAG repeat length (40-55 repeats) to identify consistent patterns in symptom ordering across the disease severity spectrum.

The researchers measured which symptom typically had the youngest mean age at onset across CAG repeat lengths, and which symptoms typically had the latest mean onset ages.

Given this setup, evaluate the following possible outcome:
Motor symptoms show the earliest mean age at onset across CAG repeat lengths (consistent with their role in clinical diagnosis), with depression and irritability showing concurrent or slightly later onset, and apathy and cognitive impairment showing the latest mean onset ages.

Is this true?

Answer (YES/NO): NO